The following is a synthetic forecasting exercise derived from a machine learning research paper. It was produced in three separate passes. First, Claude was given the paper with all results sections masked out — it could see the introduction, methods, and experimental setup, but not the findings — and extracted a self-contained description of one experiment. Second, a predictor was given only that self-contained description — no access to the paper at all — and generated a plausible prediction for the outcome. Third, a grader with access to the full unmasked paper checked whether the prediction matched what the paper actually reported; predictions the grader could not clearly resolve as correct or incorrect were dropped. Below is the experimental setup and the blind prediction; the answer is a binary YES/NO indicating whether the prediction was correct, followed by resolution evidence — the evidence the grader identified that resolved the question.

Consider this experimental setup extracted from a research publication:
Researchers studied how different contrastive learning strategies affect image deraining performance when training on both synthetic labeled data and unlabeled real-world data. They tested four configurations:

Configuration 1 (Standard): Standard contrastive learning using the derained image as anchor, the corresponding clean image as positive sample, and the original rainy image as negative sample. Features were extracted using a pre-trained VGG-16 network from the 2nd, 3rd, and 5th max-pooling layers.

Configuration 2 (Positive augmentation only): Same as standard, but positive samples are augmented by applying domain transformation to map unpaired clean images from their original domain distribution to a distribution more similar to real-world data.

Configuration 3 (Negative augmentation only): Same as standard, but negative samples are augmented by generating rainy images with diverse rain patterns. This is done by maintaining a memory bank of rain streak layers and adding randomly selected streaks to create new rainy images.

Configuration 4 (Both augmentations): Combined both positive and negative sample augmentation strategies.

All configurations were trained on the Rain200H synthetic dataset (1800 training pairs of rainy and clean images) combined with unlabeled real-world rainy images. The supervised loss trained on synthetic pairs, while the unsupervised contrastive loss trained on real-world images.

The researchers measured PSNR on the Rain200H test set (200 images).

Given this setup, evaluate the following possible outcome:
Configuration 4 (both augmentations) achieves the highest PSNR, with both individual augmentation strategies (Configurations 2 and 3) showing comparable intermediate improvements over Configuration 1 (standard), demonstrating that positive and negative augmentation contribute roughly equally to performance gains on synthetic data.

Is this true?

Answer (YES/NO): NO